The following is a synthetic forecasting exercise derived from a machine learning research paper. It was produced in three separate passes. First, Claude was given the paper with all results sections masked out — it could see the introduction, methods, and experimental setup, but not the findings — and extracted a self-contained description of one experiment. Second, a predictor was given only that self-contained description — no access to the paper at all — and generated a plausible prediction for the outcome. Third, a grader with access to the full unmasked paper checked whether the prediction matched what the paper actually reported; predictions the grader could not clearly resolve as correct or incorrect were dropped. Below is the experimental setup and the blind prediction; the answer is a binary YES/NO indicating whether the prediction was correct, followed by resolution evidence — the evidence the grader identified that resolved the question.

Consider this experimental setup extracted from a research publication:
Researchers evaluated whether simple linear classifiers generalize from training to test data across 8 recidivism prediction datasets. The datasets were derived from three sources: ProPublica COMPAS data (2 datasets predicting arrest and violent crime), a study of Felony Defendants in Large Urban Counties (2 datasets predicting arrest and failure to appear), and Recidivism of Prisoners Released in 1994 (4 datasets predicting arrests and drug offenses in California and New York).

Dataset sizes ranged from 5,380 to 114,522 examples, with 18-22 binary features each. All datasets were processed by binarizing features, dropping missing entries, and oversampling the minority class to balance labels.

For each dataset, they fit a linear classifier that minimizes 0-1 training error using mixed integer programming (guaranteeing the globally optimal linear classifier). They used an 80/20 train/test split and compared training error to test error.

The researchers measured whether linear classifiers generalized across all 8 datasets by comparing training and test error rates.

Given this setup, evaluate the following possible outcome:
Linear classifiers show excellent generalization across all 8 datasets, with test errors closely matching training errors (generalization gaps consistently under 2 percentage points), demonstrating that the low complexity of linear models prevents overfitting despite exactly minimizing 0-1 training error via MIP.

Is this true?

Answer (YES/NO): YES